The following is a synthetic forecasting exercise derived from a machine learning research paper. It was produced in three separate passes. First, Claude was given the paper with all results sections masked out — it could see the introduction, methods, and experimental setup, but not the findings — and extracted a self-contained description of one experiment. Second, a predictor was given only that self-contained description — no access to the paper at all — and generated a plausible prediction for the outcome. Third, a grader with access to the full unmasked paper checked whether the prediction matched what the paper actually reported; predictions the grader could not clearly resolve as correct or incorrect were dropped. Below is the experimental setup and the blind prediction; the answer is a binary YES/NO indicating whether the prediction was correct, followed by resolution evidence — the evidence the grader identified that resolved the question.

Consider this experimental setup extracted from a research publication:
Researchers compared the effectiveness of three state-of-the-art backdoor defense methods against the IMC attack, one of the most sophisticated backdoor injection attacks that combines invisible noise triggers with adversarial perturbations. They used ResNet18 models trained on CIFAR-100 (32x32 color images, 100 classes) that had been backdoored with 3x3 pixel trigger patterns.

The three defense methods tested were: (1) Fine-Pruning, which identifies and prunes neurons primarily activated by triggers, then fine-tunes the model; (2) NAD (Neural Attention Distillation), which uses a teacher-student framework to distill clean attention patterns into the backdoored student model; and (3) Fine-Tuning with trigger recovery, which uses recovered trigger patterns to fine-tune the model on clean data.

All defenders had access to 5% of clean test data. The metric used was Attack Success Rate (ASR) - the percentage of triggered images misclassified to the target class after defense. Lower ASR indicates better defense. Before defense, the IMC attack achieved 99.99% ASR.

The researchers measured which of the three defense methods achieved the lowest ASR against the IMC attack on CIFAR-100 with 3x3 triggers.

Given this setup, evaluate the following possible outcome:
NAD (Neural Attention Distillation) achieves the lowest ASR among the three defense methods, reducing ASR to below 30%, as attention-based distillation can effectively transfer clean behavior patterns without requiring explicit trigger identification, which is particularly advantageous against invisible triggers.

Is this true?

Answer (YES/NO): NO